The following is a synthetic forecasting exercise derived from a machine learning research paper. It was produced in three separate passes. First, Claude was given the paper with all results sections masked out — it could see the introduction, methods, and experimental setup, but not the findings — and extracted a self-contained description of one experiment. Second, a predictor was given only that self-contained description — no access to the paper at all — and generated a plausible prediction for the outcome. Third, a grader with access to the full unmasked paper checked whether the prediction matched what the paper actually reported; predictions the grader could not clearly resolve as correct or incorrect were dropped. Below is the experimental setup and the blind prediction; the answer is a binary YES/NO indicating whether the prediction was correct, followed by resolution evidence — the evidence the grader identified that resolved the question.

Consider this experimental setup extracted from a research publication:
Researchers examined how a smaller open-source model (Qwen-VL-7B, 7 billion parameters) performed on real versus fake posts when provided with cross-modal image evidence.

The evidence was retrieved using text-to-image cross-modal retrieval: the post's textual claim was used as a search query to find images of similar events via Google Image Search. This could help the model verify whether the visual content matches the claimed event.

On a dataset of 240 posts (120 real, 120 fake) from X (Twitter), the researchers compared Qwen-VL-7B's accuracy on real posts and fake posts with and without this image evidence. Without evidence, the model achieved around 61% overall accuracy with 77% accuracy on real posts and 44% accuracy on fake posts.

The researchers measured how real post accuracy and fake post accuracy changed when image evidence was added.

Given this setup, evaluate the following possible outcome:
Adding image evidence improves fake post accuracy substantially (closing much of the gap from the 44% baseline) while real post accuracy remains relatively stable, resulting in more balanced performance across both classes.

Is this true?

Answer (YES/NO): NO